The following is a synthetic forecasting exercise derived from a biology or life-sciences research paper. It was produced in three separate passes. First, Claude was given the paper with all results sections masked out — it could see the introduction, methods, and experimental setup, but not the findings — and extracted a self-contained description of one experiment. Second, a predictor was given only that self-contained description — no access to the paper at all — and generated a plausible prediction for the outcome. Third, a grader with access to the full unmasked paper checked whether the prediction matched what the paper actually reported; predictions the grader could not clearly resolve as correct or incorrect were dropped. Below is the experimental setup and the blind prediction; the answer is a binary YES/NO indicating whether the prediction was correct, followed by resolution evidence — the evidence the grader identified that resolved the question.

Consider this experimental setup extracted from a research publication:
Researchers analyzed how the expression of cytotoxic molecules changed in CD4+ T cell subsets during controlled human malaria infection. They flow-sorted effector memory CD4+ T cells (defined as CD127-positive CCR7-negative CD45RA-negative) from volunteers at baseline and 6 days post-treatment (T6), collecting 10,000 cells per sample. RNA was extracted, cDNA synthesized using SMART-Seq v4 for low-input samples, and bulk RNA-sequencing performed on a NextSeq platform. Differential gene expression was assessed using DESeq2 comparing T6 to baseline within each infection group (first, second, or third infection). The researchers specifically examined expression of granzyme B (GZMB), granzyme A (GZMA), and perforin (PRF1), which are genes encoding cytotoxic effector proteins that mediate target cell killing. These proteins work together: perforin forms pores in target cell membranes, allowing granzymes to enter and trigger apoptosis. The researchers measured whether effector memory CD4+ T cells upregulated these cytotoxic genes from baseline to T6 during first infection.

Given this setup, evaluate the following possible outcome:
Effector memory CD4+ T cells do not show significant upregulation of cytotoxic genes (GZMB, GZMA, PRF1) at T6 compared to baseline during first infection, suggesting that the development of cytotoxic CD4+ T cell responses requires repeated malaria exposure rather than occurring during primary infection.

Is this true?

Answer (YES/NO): NO